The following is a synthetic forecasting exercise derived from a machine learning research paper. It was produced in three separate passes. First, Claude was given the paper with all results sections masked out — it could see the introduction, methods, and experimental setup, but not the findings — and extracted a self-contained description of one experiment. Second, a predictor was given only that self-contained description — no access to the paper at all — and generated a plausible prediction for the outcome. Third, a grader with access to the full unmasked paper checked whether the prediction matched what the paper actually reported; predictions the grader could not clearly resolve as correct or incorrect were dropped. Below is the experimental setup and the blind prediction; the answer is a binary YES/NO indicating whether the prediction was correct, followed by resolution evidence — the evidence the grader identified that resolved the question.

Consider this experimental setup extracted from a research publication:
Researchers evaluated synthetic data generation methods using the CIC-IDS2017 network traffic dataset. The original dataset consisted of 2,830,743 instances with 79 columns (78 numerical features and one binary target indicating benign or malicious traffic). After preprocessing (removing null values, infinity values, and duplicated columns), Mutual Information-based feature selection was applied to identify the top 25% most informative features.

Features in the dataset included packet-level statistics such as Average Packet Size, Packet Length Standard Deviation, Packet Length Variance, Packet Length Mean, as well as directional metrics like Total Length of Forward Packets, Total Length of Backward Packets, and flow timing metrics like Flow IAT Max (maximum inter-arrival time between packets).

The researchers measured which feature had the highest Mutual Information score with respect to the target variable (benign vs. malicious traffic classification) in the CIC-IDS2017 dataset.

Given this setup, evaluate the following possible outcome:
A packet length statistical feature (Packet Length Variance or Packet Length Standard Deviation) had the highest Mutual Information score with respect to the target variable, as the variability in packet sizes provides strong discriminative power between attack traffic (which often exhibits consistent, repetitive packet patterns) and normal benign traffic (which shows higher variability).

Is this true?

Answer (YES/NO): NO